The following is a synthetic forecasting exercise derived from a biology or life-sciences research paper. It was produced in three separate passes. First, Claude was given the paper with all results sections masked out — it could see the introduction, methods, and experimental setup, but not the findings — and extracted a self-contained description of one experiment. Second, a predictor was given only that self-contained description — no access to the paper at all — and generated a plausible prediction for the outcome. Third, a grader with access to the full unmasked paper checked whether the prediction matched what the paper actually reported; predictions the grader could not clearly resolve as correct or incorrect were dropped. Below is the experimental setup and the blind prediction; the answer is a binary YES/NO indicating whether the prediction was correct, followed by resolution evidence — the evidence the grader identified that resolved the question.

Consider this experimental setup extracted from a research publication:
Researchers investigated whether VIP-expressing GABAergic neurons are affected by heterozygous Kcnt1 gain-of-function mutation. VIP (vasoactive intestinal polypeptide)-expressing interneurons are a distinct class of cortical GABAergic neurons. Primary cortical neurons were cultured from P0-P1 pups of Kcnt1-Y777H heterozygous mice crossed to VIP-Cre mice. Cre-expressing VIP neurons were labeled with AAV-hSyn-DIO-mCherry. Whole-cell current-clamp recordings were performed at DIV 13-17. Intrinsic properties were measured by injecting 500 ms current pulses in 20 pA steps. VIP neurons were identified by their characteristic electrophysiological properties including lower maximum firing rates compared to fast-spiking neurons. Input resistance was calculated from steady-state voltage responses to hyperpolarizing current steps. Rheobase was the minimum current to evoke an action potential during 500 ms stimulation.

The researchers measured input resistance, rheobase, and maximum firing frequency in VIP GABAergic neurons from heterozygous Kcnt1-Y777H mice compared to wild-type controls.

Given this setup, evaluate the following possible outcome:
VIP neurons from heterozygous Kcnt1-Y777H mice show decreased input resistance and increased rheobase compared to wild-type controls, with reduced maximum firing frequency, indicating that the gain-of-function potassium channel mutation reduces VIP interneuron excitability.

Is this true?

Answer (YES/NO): NO